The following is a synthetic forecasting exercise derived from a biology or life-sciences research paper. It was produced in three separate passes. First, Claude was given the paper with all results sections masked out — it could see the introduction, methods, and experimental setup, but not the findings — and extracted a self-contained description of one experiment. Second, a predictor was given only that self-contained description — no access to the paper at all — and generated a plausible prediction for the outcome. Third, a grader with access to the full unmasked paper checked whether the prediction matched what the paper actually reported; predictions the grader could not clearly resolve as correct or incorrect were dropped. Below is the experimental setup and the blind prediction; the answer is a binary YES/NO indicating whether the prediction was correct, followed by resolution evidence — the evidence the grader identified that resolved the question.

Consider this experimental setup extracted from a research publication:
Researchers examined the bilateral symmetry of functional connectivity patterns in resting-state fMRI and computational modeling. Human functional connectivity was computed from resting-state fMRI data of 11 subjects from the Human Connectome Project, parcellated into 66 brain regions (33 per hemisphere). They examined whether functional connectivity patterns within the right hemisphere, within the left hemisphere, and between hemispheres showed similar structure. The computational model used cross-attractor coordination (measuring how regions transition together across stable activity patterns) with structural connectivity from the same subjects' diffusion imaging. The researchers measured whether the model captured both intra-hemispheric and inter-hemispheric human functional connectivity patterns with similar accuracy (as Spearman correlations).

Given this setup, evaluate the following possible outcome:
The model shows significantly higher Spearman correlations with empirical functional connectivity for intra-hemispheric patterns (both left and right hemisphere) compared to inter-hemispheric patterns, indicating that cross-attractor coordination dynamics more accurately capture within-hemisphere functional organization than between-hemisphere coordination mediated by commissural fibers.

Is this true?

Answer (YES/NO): NO